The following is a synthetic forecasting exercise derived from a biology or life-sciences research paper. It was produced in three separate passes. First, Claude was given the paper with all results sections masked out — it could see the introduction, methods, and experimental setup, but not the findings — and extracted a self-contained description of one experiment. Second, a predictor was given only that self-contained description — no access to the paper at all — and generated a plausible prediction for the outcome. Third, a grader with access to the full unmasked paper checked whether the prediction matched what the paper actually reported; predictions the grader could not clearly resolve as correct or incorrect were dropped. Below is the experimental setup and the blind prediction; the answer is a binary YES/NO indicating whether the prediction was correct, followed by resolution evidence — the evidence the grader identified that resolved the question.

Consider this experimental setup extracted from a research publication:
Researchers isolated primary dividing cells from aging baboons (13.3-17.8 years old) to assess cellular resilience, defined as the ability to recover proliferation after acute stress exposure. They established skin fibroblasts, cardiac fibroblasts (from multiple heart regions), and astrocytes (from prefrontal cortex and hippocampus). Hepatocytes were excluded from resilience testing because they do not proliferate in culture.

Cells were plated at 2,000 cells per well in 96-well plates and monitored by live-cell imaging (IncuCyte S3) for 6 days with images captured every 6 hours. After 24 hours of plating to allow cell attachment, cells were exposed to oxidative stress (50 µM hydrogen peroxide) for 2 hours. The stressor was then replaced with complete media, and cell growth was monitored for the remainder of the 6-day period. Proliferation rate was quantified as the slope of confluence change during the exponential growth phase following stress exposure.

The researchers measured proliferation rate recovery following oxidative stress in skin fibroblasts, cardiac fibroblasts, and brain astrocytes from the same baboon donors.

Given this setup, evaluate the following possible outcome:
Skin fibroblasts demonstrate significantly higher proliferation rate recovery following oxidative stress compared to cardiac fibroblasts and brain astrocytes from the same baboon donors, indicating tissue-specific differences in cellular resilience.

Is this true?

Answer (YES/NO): NO